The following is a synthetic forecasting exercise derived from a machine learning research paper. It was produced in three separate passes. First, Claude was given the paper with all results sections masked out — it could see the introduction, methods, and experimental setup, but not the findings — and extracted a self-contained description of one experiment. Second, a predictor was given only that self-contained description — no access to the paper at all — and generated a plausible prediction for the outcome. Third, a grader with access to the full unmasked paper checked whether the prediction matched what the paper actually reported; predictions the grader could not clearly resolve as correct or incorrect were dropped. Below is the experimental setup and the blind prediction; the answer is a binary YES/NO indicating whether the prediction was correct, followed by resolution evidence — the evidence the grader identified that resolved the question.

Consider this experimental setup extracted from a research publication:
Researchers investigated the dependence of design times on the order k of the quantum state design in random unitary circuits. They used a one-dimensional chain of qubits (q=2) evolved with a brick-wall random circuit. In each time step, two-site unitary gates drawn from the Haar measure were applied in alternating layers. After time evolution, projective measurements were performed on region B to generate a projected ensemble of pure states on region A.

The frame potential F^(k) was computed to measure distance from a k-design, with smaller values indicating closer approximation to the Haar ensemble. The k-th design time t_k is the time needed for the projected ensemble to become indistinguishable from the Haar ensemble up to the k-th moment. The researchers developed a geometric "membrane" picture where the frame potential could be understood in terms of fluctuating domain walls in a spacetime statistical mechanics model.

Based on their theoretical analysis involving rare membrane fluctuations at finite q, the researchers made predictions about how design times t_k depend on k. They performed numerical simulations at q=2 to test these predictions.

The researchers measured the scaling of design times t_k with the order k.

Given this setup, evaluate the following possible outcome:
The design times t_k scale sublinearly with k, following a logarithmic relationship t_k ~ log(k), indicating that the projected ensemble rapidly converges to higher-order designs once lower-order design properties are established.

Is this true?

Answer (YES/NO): YES